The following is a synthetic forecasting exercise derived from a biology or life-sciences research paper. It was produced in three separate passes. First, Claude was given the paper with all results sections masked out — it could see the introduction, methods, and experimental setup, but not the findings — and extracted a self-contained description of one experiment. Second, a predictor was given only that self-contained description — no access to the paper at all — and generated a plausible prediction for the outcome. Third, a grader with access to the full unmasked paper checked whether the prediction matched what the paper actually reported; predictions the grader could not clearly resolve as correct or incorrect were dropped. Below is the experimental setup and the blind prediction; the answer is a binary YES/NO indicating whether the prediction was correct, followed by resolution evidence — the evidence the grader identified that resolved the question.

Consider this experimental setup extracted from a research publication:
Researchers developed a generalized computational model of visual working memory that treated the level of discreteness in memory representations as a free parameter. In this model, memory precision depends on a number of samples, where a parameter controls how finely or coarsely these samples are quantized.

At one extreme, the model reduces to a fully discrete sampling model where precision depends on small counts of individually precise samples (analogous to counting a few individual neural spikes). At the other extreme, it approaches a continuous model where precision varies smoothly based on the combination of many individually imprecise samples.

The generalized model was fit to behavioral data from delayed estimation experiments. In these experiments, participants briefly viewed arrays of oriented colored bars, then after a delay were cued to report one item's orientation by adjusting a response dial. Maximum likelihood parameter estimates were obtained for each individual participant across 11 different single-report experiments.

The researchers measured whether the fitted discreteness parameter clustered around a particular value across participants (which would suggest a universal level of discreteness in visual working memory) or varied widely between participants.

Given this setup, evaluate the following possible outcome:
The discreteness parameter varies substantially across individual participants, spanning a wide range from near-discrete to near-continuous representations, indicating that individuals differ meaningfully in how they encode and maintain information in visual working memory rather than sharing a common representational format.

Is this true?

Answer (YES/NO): YES